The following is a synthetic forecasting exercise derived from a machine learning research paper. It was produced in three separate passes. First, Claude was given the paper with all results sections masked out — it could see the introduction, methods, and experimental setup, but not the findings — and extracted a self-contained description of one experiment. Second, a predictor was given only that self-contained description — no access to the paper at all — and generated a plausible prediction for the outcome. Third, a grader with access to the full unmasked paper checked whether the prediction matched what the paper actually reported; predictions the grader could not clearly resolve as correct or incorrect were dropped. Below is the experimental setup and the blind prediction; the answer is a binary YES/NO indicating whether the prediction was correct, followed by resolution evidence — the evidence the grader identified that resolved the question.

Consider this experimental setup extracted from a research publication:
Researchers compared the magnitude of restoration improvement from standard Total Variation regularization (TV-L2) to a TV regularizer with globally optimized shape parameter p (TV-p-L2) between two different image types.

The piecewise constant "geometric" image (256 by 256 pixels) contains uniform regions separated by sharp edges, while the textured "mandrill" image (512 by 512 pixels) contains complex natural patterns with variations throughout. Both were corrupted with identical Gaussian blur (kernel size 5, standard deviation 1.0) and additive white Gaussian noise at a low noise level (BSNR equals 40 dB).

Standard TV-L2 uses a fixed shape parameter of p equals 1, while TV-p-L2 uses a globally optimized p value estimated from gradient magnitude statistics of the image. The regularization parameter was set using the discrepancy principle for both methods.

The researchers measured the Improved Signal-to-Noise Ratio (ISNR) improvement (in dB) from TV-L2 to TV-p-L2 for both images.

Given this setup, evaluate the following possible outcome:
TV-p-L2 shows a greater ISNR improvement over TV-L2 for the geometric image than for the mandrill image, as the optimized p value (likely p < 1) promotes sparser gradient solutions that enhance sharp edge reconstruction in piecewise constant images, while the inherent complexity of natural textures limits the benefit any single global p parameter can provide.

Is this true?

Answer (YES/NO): YES